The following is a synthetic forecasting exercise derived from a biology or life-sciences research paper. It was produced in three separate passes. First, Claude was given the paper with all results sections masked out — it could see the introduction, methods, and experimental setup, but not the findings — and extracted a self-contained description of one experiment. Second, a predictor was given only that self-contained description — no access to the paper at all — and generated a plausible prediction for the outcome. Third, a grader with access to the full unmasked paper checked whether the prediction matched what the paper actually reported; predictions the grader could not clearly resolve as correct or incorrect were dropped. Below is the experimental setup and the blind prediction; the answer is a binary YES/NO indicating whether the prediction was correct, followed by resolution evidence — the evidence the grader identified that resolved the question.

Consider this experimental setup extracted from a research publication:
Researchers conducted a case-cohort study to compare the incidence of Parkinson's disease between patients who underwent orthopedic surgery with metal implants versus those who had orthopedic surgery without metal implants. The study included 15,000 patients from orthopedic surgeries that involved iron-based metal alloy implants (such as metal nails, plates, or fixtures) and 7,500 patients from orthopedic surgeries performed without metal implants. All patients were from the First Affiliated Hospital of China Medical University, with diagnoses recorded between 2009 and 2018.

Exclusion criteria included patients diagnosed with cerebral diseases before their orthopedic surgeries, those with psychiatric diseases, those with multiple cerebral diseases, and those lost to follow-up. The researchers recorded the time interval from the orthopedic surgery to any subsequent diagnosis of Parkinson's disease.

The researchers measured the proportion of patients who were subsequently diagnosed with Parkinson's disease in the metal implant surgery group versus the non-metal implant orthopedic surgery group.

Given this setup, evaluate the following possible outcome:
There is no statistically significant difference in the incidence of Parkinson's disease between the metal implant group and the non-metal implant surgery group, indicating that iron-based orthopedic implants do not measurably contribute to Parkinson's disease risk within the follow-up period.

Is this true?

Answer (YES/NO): NO